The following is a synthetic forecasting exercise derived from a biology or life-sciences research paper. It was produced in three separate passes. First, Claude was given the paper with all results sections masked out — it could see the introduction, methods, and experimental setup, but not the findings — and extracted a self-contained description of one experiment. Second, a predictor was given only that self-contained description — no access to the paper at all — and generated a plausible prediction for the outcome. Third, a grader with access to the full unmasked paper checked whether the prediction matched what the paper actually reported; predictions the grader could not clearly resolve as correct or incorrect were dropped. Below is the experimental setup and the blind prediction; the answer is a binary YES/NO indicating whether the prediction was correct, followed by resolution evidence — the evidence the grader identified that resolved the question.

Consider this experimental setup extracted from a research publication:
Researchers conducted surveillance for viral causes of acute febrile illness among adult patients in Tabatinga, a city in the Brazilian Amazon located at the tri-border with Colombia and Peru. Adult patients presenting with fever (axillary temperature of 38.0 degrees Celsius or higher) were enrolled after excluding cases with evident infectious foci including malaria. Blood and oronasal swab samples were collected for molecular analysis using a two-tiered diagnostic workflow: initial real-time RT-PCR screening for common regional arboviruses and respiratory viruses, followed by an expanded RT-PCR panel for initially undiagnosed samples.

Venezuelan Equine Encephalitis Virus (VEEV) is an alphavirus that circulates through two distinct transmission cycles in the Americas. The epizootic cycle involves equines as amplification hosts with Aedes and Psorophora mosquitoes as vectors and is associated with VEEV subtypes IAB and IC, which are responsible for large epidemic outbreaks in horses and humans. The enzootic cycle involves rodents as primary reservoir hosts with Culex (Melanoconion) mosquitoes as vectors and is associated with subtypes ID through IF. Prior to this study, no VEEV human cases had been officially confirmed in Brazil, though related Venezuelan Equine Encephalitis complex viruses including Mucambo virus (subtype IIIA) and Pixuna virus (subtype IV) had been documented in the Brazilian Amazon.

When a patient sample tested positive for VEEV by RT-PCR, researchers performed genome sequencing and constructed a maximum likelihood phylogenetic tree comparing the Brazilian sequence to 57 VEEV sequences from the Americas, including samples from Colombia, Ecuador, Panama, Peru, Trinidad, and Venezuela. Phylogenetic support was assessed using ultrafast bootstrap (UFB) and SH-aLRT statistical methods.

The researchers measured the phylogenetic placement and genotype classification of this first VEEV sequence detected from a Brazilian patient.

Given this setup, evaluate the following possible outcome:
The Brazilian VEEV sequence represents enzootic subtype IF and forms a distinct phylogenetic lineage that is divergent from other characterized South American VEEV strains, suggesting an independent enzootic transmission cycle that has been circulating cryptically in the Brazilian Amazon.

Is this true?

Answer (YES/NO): NO